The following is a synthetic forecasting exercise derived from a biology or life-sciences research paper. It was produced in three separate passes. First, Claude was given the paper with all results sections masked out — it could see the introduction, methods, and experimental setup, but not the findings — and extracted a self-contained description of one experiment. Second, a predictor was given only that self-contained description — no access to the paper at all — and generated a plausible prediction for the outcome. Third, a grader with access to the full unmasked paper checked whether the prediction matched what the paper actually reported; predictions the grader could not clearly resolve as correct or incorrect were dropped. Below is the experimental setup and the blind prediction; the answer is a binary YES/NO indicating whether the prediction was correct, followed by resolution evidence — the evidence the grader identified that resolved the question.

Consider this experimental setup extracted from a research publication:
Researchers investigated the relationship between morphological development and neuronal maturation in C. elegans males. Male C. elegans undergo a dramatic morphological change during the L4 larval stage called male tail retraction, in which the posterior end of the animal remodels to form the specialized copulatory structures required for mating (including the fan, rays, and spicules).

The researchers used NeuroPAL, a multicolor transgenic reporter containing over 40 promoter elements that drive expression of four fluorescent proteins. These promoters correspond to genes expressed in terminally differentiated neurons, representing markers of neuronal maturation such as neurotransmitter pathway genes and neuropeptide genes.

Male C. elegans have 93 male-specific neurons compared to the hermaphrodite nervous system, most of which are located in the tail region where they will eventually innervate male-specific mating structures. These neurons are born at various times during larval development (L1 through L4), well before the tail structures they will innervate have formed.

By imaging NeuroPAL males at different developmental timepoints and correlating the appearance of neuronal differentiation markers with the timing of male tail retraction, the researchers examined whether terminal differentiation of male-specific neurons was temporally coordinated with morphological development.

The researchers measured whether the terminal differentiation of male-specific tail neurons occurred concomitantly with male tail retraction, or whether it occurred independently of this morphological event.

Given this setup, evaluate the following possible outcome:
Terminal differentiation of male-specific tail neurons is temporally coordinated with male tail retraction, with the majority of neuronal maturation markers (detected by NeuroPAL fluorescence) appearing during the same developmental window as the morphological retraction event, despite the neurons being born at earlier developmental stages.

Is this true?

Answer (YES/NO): YES